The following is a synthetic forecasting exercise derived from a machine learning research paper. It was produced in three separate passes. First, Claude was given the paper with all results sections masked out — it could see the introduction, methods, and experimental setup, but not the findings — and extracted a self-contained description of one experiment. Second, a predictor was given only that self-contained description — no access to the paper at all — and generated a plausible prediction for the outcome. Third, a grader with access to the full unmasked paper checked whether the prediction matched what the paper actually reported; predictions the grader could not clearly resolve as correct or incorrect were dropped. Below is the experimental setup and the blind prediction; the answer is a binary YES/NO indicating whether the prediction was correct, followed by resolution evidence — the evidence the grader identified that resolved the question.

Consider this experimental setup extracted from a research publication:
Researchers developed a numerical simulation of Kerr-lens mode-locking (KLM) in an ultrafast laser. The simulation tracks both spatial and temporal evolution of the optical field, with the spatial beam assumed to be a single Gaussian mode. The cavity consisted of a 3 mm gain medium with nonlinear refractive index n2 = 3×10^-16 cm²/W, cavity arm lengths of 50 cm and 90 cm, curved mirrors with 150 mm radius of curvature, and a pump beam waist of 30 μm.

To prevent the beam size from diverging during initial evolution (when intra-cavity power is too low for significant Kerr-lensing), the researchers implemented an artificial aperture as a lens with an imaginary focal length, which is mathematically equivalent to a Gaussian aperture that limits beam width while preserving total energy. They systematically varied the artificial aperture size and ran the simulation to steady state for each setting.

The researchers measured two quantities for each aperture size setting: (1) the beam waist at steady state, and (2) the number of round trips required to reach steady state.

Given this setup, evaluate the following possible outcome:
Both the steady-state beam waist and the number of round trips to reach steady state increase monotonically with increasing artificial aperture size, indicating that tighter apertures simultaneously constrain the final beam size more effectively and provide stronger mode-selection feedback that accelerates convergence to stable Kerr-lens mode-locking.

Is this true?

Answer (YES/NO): NO